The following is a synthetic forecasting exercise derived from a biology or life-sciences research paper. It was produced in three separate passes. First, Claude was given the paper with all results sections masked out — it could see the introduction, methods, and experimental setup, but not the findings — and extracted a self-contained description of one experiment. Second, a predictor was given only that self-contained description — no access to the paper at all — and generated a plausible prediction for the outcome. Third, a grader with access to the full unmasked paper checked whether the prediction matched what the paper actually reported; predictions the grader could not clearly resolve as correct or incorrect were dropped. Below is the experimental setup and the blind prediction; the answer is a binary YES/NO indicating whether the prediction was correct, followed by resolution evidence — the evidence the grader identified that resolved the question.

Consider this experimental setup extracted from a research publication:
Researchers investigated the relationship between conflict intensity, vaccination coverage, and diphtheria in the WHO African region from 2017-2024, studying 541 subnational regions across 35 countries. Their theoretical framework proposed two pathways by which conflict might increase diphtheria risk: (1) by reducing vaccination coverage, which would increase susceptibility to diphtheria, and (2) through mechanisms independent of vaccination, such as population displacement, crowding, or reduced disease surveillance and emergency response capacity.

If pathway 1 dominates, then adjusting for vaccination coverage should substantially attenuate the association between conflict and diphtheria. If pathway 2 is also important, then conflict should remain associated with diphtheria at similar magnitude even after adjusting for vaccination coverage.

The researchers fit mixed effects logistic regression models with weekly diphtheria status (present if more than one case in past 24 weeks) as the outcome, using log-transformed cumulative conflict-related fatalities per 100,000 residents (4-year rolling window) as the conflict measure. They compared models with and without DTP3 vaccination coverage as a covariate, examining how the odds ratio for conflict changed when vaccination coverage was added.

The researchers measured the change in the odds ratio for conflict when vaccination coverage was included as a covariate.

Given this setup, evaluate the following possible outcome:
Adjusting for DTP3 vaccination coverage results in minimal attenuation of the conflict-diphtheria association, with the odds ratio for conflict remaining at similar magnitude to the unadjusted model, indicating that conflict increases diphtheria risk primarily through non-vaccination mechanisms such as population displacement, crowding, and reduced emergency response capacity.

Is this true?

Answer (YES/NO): NO